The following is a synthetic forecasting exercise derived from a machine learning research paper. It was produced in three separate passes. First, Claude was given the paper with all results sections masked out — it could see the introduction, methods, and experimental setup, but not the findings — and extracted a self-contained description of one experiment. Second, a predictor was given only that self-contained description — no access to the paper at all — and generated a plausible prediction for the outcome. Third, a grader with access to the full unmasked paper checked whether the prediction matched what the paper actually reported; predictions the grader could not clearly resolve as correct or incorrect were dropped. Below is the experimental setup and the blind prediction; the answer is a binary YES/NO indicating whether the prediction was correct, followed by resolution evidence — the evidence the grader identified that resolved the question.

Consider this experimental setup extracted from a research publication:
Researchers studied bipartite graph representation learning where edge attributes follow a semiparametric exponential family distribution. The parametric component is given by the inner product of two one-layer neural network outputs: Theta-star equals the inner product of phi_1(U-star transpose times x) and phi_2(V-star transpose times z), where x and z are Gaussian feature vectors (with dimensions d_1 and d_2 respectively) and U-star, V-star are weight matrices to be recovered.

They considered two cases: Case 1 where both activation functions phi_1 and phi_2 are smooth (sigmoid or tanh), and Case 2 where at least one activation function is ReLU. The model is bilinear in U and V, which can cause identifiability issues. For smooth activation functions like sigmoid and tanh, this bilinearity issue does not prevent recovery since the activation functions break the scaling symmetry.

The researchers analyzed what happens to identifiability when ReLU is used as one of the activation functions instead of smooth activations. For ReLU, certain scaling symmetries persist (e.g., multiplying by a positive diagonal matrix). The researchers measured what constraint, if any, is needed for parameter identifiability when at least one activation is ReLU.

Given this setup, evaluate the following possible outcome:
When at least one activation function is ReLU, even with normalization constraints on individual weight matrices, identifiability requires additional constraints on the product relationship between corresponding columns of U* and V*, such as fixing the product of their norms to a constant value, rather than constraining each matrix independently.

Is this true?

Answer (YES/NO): NO